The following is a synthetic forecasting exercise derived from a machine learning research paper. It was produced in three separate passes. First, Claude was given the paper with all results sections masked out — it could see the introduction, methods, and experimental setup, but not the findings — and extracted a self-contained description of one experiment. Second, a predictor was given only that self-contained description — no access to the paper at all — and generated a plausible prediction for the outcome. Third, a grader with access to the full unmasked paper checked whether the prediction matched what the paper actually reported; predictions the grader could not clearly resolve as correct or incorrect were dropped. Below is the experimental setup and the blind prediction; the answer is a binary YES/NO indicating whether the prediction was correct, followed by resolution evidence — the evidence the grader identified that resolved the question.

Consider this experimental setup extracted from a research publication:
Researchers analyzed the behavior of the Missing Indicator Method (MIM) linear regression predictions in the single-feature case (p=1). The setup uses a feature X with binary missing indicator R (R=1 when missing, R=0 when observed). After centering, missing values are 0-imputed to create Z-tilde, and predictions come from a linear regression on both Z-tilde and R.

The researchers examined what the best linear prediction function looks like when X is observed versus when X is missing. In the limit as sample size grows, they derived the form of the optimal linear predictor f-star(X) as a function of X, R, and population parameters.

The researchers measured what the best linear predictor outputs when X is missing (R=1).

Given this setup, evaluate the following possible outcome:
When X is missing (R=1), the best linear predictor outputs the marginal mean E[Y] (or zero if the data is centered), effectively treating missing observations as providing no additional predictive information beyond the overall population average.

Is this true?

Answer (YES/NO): NO